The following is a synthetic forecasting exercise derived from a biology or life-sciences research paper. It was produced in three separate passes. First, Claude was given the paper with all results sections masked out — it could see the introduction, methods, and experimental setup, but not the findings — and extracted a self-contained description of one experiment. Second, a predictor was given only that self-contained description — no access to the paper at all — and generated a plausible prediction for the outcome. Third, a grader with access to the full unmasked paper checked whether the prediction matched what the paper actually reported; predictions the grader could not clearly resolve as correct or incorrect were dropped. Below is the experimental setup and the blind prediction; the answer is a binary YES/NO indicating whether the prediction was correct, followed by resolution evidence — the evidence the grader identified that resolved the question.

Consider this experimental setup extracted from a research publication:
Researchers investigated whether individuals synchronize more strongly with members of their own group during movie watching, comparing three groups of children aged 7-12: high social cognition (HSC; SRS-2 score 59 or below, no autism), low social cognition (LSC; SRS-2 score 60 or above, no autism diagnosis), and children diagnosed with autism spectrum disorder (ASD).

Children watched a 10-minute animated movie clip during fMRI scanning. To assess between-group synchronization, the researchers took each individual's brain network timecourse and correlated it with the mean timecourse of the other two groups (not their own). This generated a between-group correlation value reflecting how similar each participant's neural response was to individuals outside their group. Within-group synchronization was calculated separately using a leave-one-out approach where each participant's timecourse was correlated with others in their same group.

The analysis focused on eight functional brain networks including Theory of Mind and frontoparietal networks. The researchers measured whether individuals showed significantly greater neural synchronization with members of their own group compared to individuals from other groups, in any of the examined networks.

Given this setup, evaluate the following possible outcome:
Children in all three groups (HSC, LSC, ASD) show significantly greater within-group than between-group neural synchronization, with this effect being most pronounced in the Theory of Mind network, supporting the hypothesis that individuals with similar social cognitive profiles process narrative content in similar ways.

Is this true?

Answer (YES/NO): NO